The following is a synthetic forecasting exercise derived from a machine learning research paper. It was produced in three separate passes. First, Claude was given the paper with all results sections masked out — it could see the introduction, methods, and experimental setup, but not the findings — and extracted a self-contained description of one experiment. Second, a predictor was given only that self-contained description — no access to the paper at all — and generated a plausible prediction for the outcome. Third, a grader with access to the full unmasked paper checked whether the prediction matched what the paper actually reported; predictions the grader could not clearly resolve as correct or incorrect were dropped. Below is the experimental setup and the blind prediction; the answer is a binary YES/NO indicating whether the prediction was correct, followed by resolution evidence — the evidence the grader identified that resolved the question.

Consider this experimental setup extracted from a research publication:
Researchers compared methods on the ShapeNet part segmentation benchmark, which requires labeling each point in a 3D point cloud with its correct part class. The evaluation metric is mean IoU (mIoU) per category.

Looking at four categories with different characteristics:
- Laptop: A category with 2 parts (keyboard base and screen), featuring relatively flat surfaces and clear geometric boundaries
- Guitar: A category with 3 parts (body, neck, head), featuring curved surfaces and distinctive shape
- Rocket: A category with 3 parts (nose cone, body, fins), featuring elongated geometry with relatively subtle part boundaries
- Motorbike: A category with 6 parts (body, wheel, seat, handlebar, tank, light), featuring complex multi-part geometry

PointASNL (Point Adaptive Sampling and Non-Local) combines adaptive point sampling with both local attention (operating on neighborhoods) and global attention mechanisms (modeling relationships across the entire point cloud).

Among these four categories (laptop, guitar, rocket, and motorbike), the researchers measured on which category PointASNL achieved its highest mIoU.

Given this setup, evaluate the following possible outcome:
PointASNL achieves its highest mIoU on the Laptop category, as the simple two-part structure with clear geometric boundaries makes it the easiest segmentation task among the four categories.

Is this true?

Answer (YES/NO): YES